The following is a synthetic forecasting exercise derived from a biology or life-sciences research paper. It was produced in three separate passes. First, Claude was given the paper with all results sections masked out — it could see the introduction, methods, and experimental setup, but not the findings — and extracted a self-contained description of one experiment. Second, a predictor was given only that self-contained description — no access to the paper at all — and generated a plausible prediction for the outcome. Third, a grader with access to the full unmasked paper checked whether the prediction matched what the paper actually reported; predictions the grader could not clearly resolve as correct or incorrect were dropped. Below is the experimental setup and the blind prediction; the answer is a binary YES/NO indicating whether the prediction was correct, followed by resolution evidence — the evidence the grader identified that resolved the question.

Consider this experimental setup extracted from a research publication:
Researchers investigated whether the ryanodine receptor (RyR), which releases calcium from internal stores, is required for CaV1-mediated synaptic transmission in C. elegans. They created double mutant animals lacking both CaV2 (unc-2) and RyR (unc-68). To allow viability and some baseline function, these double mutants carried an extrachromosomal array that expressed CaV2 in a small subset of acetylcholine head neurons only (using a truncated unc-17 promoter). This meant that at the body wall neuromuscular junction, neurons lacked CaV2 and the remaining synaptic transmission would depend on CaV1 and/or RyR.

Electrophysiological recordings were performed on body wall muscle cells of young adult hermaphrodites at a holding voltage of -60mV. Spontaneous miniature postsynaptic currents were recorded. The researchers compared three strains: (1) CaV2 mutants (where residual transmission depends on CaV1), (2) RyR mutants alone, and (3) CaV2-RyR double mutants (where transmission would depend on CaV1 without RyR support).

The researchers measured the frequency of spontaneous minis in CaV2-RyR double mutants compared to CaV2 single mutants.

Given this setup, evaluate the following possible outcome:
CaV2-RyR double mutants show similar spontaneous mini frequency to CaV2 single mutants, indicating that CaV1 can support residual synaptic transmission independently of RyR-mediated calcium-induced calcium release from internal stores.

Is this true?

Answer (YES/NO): NO